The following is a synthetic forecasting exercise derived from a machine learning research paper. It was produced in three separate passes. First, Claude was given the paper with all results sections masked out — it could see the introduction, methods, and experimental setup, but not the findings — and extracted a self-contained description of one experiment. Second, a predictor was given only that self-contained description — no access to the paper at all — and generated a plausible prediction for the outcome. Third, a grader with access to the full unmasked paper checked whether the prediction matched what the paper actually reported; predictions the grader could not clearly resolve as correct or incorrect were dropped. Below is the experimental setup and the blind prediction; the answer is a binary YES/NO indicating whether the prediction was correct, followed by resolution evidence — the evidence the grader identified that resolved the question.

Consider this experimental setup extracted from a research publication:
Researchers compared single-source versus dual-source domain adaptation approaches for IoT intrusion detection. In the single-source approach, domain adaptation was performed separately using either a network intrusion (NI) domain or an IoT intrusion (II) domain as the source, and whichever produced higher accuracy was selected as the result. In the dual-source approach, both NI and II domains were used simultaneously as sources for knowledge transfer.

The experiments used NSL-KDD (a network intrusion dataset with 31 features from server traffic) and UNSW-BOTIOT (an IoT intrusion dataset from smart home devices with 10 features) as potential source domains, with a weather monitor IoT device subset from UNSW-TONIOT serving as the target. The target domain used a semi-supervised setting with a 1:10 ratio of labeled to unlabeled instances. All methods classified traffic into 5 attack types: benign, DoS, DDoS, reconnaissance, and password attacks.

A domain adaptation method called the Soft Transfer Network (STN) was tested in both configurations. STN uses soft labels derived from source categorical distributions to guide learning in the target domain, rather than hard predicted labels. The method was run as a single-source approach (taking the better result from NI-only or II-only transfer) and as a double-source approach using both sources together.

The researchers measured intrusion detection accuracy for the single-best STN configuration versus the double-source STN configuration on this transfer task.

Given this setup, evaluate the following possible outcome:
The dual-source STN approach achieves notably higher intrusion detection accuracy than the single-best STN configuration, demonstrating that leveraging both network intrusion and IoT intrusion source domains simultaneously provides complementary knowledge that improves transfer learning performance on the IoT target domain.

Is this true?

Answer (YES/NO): NO